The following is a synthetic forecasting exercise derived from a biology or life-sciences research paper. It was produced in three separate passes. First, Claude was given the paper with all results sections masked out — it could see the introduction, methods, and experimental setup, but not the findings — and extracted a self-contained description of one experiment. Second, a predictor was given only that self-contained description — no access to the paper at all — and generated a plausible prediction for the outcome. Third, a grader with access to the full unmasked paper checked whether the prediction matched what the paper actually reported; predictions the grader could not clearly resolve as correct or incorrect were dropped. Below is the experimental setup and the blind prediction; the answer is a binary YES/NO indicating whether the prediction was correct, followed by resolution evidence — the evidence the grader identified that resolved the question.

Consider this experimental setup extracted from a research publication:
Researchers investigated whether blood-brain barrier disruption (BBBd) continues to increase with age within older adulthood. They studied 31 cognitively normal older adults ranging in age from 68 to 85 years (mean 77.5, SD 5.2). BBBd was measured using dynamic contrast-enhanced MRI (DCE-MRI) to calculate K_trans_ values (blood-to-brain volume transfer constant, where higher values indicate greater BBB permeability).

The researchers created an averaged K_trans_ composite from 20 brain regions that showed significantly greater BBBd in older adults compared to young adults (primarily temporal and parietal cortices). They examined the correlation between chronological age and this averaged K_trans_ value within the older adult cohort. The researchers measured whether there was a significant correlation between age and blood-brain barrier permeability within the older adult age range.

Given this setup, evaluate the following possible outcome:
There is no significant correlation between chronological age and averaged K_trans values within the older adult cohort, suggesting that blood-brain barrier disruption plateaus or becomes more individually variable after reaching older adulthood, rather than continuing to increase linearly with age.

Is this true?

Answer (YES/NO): YES